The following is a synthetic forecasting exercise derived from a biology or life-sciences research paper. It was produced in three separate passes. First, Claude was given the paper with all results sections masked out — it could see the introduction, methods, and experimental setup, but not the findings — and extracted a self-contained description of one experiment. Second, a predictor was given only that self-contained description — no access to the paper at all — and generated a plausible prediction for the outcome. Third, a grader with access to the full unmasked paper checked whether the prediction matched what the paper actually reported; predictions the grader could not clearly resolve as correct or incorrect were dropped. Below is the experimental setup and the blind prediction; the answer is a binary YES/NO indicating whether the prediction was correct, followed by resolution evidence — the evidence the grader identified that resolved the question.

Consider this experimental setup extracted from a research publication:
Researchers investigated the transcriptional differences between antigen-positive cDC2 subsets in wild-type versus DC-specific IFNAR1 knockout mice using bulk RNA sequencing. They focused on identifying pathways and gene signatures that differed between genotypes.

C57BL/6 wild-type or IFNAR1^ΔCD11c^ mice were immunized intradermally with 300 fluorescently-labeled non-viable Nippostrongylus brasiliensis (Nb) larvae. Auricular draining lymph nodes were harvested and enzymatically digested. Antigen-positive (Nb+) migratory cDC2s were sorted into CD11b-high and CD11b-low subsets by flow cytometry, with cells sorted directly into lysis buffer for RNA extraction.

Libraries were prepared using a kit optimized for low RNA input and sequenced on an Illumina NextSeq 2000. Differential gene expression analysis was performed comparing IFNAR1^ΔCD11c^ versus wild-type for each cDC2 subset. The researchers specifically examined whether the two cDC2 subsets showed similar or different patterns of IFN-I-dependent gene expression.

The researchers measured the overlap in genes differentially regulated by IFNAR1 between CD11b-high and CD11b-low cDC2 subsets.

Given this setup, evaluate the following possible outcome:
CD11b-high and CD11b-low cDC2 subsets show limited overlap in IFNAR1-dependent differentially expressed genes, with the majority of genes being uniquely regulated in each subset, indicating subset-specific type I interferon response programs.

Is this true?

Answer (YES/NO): YES